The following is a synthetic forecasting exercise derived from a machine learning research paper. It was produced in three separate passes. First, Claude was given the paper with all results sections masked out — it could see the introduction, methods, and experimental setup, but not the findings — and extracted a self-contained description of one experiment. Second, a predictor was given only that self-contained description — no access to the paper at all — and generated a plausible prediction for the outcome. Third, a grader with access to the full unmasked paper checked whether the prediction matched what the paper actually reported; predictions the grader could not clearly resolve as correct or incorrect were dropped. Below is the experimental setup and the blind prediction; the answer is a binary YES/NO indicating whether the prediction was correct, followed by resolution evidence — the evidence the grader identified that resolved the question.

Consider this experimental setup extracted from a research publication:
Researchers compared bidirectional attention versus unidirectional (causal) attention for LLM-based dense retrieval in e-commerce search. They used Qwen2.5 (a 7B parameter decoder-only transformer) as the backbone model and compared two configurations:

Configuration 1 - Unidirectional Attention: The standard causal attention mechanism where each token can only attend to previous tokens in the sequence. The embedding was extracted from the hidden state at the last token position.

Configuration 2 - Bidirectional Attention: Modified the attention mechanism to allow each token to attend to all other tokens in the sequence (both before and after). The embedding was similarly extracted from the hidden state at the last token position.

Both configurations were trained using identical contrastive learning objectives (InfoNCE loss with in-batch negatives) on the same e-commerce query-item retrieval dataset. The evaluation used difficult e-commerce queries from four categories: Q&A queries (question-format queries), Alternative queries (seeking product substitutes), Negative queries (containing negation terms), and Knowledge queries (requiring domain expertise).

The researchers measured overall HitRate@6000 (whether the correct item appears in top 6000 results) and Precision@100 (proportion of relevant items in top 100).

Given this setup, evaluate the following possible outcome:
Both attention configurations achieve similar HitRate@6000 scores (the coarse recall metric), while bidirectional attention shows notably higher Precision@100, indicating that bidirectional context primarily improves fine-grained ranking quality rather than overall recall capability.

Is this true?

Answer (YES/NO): NO